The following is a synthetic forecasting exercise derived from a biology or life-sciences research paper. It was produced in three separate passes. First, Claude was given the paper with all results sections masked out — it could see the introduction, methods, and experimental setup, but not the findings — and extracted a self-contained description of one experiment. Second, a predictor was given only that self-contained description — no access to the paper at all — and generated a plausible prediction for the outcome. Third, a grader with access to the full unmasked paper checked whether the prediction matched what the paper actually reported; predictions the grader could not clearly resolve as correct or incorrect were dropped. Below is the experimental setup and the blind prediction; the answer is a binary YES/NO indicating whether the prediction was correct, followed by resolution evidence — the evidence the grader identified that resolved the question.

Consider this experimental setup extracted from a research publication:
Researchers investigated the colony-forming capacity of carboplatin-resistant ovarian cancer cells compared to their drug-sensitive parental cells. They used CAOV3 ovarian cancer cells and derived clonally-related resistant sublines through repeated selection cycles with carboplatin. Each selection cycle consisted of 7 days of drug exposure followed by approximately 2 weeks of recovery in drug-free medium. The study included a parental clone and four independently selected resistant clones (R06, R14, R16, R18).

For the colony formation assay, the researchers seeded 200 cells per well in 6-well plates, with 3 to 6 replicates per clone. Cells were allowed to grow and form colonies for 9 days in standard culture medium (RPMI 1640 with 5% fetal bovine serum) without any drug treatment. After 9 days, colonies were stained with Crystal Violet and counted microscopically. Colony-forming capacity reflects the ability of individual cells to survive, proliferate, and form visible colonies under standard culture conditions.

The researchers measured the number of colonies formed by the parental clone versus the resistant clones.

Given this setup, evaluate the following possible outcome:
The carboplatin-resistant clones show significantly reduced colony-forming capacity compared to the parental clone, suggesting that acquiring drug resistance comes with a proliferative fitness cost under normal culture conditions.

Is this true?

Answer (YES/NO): YES